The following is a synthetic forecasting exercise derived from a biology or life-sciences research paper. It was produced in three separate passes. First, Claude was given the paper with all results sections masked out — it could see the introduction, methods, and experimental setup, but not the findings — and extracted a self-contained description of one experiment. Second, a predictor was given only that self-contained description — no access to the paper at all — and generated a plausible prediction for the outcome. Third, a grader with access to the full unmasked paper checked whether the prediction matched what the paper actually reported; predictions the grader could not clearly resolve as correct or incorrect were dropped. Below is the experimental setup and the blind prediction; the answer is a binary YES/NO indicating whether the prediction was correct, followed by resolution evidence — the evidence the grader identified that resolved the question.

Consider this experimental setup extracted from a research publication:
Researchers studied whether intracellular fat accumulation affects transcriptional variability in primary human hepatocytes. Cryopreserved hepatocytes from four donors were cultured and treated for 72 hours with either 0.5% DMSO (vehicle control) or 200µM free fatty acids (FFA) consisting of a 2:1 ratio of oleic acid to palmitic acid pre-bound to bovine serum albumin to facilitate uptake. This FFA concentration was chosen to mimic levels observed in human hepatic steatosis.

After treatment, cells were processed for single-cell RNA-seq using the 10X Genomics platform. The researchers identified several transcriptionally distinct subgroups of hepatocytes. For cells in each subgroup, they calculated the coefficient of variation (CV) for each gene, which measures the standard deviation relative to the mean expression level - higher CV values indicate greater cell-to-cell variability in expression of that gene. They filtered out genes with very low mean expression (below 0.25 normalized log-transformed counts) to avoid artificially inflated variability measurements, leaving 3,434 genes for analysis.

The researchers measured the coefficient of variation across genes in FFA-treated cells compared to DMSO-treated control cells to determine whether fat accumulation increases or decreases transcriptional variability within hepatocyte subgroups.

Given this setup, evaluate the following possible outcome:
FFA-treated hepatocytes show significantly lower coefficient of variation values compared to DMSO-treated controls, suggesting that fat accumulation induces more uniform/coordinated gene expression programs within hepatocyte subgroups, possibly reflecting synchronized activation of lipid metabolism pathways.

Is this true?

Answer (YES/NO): NO